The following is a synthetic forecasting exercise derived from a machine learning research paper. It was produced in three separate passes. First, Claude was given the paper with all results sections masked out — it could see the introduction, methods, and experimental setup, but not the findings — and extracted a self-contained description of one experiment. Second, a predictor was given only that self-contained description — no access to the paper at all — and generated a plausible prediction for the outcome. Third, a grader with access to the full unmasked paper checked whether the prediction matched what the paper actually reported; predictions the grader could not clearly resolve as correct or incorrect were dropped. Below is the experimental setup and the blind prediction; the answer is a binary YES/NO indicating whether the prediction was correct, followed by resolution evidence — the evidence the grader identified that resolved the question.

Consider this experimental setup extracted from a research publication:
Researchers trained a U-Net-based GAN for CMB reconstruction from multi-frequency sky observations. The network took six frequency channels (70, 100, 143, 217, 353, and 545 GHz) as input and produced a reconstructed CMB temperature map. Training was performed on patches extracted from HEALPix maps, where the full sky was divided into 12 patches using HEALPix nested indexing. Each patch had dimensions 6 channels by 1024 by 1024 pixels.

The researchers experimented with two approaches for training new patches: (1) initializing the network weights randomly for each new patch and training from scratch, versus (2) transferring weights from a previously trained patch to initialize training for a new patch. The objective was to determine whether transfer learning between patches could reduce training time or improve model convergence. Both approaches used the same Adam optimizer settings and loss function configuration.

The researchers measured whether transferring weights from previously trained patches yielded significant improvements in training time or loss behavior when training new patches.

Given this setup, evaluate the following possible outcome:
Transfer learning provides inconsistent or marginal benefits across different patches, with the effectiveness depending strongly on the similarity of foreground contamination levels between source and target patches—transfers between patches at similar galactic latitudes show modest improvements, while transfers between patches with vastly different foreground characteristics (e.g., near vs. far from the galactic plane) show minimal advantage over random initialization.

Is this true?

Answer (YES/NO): NO